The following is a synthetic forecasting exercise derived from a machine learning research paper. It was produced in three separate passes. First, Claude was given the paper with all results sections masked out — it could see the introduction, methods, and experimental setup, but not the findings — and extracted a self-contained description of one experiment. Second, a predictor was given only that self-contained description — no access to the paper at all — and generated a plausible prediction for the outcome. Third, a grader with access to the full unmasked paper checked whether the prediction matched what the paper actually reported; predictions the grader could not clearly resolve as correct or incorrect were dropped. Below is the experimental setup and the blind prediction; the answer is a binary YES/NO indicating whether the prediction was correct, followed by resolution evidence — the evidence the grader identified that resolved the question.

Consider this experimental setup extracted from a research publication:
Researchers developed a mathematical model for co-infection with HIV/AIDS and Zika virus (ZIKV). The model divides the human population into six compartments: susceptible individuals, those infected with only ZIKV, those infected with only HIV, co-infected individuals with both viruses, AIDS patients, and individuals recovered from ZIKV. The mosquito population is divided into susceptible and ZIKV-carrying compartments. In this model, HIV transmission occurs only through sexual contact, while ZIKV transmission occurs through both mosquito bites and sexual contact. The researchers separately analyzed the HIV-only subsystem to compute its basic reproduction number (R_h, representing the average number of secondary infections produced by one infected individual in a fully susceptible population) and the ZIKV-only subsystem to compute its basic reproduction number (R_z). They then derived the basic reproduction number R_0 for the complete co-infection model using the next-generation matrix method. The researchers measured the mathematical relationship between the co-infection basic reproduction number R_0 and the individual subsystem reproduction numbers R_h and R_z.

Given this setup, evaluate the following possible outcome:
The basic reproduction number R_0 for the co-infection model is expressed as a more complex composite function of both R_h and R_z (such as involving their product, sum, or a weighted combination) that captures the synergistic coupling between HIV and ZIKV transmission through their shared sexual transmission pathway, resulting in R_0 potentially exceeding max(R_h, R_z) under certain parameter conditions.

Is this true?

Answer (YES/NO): NO